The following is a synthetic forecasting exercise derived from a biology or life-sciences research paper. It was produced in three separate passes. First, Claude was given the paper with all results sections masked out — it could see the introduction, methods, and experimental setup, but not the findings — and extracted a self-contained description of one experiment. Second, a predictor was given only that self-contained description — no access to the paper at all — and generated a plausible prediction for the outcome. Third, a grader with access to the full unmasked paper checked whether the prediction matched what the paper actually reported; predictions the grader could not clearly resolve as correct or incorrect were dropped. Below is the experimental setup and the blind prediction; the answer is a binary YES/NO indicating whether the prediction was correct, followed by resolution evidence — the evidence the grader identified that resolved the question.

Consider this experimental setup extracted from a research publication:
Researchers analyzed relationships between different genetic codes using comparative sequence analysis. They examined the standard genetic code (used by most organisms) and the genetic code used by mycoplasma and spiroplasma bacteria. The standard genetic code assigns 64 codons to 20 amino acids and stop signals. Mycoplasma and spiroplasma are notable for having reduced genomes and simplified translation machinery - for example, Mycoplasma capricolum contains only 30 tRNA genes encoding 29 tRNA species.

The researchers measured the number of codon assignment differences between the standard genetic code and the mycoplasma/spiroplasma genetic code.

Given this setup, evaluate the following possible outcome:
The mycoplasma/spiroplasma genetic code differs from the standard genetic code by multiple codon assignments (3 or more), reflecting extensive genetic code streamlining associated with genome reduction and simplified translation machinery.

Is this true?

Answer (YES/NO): NO